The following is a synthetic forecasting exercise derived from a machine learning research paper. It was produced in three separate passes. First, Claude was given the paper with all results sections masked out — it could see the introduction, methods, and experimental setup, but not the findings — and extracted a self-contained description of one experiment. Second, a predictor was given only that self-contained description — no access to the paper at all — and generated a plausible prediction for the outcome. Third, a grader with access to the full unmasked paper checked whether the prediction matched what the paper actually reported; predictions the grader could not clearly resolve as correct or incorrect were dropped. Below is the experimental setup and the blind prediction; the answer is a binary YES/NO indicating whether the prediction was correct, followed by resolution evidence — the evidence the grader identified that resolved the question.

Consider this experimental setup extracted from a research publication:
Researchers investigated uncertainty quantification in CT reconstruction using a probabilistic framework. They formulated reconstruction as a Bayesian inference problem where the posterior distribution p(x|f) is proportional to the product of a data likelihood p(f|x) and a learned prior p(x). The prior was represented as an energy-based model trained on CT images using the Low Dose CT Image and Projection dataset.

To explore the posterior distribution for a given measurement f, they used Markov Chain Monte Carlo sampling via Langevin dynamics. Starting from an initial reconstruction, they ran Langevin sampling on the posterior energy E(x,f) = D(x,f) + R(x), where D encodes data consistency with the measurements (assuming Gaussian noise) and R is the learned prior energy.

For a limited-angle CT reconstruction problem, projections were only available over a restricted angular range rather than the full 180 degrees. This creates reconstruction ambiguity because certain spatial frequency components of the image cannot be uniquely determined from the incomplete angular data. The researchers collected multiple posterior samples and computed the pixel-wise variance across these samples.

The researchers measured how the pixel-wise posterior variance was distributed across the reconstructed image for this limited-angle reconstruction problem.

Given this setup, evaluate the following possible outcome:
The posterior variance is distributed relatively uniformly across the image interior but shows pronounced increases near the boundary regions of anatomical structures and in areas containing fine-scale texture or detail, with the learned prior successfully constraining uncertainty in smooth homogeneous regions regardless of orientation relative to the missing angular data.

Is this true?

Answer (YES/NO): NO